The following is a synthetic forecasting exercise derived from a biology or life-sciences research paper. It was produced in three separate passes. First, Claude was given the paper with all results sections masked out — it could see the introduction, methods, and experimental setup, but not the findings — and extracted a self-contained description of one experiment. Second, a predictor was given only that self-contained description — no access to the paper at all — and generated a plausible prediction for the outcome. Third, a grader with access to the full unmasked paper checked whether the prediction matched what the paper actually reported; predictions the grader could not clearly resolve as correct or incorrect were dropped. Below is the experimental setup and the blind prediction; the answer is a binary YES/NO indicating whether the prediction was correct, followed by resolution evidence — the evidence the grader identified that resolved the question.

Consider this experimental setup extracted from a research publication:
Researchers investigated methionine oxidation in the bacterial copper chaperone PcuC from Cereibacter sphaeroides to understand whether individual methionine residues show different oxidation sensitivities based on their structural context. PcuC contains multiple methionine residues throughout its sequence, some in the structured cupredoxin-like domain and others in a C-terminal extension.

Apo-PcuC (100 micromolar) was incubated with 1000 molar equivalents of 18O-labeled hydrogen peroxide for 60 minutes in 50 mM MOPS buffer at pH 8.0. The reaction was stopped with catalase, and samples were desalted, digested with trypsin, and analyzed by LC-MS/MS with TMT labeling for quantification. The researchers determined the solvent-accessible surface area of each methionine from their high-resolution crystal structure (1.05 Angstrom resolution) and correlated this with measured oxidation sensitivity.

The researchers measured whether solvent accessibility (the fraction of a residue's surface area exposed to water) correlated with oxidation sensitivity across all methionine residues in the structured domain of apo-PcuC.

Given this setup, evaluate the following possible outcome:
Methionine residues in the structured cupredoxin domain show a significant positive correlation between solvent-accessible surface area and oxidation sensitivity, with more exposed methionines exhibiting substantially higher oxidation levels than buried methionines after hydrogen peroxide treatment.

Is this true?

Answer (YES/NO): YES